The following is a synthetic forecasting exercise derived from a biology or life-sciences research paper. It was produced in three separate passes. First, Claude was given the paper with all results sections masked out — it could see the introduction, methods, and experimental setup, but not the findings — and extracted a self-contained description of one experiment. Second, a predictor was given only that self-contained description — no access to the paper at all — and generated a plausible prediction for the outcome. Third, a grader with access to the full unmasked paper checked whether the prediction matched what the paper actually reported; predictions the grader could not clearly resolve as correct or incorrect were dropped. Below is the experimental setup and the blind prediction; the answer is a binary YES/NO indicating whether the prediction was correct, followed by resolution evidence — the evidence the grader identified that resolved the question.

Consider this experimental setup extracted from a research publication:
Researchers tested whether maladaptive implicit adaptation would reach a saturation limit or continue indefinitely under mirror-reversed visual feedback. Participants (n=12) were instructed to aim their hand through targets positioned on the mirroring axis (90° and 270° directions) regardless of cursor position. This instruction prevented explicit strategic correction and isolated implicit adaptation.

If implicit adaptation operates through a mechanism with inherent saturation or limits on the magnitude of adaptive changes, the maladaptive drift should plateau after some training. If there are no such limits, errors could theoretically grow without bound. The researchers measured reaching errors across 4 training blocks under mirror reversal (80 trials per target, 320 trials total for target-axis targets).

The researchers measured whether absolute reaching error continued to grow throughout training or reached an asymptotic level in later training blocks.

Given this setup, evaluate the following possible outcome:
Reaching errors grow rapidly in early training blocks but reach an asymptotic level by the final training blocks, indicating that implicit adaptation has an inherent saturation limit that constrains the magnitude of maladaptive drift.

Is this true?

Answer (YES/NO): YES